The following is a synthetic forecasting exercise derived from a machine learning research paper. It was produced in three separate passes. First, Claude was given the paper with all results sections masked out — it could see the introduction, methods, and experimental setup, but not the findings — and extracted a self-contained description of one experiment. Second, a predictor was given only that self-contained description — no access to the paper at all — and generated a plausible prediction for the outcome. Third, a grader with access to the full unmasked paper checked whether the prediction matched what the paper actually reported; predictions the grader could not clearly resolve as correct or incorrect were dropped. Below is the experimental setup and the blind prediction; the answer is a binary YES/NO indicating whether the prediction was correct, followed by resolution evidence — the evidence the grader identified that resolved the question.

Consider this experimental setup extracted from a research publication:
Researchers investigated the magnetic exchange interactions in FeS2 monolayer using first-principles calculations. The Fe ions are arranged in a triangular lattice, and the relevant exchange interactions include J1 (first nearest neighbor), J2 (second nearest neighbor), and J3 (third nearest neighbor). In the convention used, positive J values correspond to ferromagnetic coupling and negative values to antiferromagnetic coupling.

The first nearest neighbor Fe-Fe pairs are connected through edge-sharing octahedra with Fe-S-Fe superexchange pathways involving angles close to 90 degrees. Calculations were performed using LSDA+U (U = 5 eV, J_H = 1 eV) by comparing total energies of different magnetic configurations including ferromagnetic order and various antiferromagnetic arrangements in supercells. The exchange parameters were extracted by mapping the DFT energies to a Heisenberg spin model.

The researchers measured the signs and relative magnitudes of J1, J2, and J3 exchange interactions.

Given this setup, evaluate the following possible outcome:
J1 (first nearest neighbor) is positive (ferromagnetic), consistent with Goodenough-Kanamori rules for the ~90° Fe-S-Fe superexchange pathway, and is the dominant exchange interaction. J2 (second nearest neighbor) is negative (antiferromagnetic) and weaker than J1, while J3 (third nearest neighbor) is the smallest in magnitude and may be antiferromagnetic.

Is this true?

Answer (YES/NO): NO